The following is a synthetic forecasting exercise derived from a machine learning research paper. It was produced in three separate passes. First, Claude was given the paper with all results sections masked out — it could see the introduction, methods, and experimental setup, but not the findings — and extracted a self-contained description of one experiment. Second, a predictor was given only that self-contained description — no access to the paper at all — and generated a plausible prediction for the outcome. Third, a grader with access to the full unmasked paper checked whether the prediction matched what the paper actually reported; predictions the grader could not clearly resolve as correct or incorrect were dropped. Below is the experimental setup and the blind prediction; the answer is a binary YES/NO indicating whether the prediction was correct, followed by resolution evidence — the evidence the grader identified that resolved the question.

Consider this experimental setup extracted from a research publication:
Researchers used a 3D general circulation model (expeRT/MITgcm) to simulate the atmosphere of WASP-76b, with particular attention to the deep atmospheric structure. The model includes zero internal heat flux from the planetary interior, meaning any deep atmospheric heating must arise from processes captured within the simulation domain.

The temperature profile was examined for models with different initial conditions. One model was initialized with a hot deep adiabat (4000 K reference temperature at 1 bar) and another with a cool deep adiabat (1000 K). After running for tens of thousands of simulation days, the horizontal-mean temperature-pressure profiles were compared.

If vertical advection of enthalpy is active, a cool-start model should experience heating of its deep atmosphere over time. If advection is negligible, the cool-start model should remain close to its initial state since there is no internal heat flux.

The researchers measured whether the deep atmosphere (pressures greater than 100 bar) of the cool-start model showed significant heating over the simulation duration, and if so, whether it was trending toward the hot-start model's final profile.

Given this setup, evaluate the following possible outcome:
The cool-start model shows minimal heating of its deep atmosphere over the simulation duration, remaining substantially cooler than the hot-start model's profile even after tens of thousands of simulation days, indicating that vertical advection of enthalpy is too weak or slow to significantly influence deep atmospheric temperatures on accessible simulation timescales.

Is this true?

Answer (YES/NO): NO